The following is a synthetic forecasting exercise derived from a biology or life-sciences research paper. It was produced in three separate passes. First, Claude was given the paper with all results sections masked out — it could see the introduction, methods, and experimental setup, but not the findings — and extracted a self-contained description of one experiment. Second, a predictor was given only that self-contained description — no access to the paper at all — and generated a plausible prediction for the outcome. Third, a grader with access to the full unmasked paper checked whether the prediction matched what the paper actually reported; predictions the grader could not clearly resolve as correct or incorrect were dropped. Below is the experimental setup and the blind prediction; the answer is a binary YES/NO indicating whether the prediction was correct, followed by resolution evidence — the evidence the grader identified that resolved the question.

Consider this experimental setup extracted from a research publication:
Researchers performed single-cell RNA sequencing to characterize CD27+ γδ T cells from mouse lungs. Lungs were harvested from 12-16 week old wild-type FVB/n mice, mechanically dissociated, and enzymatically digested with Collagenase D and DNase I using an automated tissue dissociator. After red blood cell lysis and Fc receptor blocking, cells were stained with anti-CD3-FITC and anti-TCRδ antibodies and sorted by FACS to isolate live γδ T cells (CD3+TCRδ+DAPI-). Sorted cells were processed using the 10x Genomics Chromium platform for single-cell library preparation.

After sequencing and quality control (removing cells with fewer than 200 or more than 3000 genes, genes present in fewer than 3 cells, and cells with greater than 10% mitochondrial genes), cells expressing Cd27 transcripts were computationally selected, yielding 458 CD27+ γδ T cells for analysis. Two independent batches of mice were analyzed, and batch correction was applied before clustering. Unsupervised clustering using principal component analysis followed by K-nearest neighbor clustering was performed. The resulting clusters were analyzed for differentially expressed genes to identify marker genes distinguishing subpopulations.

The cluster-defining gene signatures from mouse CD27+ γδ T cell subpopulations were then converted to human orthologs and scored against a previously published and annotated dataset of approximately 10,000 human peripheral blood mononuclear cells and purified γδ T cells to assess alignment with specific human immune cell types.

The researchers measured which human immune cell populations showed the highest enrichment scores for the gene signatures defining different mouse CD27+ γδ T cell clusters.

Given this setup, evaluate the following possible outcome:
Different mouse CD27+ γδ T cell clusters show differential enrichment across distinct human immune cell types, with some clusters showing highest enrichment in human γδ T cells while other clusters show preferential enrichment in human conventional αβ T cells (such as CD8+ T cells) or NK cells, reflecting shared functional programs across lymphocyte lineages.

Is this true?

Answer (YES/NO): NO